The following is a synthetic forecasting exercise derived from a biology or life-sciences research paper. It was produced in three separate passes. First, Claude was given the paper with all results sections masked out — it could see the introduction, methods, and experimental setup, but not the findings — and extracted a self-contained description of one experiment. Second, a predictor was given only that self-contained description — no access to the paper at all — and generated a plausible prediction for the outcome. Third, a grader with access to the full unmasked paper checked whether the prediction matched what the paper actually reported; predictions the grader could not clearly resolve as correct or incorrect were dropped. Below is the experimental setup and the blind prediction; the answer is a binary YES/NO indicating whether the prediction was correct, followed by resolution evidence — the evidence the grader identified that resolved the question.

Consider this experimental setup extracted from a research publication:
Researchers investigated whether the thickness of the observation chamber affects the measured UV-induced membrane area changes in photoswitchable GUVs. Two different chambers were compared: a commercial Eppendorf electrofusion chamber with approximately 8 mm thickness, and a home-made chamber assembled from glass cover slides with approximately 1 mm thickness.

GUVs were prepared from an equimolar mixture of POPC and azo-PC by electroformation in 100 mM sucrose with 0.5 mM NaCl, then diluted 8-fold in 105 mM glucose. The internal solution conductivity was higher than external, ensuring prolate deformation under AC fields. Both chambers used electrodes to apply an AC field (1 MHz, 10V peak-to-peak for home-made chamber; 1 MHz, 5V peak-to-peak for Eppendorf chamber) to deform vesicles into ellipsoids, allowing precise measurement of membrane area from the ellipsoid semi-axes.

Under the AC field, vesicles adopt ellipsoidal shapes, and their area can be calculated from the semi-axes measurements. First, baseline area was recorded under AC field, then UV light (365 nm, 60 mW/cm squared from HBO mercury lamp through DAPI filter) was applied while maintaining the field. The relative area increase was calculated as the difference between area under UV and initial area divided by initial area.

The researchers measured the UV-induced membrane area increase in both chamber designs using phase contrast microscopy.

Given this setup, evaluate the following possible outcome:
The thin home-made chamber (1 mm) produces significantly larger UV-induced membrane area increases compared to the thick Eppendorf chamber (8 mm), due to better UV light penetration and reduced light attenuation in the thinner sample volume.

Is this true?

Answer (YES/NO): NO